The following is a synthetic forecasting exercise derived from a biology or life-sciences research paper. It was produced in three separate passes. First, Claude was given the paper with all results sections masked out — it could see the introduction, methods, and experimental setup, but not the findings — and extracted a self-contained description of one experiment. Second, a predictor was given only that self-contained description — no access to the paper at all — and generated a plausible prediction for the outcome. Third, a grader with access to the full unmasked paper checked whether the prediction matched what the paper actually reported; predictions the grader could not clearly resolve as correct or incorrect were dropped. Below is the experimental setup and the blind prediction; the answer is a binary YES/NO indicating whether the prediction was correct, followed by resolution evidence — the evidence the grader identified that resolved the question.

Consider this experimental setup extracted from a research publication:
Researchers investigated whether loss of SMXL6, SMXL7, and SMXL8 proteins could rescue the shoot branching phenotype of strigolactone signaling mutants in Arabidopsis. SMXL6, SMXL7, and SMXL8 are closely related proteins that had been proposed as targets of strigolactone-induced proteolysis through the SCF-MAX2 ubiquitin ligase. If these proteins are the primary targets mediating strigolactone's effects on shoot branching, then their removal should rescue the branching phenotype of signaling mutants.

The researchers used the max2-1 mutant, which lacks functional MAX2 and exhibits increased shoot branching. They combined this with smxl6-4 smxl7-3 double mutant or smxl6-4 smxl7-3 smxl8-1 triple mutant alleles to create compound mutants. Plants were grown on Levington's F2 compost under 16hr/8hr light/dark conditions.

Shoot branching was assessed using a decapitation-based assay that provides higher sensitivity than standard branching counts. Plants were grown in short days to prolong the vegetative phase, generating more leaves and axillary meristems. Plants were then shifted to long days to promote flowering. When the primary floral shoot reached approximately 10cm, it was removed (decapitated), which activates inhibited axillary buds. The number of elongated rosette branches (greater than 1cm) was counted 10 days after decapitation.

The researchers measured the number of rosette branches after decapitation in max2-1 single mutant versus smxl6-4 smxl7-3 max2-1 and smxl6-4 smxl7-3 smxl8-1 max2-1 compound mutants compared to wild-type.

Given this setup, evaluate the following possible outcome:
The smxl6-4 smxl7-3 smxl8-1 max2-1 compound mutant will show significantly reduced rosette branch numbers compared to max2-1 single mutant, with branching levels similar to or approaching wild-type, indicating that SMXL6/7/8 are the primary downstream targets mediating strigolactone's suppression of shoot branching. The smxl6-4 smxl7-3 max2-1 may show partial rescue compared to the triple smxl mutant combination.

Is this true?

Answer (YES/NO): YES